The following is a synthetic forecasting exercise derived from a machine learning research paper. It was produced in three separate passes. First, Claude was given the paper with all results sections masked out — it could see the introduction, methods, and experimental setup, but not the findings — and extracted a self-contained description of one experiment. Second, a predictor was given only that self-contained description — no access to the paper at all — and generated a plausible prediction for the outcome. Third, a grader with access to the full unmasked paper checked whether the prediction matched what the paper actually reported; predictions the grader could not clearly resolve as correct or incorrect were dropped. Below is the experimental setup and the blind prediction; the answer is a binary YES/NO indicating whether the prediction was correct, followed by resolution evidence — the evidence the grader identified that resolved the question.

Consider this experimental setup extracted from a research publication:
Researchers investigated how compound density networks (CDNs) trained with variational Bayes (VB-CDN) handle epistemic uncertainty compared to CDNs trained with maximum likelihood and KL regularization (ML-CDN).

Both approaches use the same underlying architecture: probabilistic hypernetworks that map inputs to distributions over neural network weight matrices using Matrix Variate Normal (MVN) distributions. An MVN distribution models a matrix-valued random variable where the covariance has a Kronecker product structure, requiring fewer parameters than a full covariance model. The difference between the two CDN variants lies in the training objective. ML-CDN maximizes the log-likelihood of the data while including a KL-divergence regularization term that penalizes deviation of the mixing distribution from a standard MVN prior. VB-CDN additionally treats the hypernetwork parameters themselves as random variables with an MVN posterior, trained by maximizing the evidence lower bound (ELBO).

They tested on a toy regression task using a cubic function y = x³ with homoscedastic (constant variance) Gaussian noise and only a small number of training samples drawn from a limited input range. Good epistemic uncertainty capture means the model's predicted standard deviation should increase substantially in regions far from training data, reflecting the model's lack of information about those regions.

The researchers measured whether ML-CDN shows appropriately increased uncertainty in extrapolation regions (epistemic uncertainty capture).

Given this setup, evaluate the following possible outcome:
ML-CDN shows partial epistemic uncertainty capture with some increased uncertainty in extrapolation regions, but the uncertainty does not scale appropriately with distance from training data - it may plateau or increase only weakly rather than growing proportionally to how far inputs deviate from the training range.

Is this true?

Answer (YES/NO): NO